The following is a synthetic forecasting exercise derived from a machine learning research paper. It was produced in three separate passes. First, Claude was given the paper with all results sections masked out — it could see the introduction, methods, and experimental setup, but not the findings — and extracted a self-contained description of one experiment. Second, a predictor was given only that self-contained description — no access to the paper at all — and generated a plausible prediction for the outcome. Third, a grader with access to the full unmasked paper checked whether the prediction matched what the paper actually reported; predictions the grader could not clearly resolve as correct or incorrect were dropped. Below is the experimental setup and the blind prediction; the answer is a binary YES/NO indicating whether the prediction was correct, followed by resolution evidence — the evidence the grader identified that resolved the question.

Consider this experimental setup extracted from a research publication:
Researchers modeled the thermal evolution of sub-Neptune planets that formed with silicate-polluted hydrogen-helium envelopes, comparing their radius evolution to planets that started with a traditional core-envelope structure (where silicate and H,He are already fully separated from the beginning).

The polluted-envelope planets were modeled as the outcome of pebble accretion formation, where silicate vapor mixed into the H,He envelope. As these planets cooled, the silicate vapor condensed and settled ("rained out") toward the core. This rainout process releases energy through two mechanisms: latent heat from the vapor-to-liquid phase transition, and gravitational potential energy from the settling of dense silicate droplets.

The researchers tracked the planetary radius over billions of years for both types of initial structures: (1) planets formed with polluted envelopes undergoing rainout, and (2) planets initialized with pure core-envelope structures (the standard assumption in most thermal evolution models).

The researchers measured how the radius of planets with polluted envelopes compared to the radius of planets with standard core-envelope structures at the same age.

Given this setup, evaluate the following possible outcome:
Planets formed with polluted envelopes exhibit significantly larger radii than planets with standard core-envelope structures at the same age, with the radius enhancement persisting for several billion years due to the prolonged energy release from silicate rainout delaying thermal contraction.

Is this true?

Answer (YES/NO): YES